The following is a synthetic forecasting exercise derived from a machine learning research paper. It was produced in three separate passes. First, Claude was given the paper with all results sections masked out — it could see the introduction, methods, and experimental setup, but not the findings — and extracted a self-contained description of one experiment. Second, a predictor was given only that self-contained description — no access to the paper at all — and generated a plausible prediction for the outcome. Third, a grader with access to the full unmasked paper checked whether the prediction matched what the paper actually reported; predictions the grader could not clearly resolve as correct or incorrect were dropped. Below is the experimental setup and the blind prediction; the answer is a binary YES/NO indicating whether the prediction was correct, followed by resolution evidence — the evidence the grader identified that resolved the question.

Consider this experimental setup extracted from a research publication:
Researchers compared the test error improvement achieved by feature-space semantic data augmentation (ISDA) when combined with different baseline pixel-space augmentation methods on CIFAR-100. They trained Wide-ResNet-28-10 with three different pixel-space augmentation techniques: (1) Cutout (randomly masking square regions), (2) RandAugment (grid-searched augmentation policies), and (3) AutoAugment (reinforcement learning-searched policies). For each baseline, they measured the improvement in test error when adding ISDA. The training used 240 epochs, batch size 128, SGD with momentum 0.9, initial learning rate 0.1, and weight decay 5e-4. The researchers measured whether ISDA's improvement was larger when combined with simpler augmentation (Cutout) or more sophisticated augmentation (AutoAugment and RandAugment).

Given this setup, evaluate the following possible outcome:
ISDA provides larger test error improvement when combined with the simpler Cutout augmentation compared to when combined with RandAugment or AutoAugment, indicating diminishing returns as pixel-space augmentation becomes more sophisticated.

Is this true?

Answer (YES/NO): NO